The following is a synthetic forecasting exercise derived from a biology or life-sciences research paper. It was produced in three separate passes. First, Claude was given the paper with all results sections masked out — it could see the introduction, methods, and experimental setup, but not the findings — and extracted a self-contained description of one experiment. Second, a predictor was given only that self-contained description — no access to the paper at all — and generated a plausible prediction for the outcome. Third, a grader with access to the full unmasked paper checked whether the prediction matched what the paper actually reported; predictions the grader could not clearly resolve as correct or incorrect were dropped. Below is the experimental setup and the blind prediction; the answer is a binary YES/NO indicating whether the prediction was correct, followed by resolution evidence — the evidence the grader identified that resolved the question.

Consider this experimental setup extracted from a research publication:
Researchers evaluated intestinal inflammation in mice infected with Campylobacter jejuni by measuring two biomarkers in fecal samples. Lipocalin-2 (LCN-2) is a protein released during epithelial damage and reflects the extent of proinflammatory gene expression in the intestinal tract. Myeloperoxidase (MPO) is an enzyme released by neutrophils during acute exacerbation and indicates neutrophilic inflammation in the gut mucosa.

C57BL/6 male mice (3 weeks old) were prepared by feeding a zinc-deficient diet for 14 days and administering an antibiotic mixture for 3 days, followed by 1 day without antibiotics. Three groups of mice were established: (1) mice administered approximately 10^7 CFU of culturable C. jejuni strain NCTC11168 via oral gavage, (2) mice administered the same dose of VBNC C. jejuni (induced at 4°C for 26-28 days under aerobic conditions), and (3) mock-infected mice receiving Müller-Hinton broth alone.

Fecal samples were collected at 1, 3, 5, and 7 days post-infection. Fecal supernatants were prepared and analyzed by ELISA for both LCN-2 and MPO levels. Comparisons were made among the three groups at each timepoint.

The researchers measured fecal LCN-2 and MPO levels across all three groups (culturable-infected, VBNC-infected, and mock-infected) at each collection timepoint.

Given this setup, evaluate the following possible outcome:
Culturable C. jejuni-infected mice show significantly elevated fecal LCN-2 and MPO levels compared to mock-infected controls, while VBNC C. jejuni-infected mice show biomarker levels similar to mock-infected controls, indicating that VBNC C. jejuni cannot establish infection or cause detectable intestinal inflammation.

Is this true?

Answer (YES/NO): NO